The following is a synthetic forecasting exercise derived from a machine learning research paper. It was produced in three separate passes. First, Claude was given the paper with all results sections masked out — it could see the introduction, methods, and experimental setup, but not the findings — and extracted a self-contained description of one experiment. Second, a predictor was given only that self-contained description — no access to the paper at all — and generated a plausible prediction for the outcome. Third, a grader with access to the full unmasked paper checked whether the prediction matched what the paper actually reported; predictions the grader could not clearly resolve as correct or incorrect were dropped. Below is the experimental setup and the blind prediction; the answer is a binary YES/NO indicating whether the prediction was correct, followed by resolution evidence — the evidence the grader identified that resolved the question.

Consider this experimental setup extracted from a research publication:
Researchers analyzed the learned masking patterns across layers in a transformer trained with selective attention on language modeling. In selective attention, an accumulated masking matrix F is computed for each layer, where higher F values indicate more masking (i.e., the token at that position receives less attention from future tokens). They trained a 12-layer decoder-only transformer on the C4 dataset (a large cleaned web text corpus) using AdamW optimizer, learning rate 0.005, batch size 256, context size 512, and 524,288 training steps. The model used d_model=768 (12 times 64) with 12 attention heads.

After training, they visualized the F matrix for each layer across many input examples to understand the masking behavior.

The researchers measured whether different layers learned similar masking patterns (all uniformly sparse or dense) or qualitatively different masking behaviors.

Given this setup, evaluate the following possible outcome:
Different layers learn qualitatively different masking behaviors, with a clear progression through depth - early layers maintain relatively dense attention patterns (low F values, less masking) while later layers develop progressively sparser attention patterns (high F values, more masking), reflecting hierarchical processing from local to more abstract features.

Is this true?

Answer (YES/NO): NO